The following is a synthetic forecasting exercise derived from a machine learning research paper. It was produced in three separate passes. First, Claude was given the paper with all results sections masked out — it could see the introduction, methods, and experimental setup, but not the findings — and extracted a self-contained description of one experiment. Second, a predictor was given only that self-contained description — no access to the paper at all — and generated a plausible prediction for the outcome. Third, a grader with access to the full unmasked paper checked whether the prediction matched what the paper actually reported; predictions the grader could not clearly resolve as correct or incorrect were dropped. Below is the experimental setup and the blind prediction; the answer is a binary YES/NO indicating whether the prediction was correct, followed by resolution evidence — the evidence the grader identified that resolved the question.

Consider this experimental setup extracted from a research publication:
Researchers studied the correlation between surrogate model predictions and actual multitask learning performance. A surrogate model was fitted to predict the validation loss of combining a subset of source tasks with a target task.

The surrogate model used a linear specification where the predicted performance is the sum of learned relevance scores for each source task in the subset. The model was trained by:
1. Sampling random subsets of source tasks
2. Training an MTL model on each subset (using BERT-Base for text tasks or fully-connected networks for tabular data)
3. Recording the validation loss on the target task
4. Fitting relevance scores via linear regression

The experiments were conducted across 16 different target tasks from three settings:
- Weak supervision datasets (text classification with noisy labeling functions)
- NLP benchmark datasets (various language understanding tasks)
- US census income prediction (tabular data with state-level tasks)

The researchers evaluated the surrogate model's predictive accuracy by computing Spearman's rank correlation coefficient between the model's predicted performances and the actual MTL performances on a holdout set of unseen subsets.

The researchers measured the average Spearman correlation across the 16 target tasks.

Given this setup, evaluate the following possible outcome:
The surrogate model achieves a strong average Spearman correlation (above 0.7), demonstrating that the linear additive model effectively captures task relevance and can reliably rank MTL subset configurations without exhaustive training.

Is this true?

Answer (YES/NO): YES